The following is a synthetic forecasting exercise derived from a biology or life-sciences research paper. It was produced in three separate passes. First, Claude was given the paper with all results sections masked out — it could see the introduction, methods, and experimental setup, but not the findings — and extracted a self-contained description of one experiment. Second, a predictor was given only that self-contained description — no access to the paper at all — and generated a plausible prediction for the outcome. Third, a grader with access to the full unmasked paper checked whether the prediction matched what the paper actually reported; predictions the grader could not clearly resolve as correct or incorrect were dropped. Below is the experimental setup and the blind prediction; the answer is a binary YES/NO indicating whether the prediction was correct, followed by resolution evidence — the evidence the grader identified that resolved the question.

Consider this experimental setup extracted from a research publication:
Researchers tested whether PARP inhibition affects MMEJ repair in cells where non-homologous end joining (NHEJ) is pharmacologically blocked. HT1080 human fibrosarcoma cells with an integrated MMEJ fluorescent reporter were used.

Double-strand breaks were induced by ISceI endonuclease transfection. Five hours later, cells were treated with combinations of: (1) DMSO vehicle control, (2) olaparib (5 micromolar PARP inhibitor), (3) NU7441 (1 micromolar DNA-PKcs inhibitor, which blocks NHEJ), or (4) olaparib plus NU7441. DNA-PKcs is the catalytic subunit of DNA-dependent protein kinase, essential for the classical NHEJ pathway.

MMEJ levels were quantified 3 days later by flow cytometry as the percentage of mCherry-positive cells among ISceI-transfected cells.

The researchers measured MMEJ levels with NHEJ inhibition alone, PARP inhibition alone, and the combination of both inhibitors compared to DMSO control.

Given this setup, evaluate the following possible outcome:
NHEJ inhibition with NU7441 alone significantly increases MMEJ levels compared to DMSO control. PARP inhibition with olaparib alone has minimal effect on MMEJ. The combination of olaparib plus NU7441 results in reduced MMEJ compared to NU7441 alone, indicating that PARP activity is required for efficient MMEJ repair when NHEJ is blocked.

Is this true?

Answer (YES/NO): NO